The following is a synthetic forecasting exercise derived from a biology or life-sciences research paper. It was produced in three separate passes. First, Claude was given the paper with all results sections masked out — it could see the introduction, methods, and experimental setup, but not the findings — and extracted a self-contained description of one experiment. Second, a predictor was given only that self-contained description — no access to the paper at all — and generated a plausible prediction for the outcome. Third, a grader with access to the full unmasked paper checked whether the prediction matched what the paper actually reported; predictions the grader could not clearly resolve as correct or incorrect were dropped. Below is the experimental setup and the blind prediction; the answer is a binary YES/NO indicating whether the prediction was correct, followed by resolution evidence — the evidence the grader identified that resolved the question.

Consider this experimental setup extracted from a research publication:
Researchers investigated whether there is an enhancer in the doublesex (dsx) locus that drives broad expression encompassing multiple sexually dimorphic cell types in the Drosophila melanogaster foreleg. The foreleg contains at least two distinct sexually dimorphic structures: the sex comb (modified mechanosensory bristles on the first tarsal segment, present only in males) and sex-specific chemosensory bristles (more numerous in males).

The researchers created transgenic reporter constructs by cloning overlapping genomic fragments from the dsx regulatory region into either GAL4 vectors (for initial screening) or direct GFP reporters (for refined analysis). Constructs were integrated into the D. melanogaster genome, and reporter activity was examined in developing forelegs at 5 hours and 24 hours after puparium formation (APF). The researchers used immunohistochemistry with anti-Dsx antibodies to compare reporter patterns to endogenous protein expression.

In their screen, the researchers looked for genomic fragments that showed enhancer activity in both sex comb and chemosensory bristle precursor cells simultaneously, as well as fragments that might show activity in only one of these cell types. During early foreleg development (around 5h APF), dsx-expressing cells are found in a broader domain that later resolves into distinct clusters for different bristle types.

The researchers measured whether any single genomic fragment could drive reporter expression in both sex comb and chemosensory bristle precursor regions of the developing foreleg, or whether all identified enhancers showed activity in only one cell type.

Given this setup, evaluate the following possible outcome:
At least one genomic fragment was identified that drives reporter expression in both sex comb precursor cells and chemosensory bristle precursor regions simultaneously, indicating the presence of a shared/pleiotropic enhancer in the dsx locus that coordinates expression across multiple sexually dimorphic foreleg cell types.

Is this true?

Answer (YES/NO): YES